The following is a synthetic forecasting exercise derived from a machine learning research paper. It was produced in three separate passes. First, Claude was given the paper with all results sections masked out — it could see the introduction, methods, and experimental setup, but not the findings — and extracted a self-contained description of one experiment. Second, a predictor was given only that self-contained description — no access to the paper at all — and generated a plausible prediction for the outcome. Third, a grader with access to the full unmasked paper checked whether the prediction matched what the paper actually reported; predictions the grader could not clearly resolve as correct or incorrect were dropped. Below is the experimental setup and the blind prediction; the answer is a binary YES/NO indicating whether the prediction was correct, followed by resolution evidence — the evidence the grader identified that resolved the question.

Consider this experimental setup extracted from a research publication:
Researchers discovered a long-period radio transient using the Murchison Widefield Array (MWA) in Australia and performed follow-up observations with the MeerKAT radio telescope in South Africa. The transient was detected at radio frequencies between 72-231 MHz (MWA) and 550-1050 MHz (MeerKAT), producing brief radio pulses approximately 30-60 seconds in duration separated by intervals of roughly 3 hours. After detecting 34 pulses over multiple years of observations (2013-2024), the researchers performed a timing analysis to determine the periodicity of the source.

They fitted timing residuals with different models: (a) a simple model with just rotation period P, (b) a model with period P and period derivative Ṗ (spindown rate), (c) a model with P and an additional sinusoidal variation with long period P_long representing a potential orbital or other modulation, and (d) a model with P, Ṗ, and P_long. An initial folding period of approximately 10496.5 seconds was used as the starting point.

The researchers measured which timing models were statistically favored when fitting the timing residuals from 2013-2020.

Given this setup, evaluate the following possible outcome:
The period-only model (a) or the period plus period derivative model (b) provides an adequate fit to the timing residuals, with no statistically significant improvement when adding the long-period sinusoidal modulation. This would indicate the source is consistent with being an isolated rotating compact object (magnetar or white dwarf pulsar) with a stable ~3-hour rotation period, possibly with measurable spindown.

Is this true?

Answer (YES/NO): NO